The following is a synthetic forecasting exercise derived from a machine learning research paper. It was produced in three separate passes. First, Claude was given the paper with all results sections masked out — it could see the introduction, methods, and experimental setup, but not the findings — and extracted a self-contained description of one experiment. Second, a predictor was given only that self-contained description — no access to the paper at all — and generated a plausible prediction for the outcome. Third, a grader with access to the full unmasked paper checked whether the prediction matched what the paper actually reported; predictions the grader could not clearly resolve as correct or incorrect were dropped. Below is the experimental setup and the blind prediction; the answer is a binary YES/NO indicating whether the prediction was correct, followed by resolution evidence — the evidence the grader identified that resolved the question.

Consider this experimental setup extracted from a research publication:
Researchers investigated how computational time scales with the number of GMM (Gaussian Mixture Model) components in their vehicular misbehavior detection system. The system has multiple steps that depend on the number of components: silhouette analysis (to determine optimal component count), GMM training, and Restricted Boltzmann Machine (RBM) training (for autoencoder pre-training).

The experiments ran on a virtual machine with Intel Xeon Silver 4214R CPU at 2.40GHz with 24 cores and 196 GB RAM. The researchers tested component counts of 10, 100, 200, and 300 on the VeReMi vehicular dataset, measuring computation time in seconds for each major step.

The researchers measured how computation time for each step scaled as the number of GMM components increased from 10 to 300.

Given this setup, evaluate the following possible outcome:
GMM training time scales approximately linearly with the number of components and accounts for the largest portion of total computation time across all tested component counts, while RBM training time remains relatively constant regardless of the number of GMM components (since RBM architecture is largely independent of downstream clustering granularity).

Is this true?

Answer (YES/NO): NO